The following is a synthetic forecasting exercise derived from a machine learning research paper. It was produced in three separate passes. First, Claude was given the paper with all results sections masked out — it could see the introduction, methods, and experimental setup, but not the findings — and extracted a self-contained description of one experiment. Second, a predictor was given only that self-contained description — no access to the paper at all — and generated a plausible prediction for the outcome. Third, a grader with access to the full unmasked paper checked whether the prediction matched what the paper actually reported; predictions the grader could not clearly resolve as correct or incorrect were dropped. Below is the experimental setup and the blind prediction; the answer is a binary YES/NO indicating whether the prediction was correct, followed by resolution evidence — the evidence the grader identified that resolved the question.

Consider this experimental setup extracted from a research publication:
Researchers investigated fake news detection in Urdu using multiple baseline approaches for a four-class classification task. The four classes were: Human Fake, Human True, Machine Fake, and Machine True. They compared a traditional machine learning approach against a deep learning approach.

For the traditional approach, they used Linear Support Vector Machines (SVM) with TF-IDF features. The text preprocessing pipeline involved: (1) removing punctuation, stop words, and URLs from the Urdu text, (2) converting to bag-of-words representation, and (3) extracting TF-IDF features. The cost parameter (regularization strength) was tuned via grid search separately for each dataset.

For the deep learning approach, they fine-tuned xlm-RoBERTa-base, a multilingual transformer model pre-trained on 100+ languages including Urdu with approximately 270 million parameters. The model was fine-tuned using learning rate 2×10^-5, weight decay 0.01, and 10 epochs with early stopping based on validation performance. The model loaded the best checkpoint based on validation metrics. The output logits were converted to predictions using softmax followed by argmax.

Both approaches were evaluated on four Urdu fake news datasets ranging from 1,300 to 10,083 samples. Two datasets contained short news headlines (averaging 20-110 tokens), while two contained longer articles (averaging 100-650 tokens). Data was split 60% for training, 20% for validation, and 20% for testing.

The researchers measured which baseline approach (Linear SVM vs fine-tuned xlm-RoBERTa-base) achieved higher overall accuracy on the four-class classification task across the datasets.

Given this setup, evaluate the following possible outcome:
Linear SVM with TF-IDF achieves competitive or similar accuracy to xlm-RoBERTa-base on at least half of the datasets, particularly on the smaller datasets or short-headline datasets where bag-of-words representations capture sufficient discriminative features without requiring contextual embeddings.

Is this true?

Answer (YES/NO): NO